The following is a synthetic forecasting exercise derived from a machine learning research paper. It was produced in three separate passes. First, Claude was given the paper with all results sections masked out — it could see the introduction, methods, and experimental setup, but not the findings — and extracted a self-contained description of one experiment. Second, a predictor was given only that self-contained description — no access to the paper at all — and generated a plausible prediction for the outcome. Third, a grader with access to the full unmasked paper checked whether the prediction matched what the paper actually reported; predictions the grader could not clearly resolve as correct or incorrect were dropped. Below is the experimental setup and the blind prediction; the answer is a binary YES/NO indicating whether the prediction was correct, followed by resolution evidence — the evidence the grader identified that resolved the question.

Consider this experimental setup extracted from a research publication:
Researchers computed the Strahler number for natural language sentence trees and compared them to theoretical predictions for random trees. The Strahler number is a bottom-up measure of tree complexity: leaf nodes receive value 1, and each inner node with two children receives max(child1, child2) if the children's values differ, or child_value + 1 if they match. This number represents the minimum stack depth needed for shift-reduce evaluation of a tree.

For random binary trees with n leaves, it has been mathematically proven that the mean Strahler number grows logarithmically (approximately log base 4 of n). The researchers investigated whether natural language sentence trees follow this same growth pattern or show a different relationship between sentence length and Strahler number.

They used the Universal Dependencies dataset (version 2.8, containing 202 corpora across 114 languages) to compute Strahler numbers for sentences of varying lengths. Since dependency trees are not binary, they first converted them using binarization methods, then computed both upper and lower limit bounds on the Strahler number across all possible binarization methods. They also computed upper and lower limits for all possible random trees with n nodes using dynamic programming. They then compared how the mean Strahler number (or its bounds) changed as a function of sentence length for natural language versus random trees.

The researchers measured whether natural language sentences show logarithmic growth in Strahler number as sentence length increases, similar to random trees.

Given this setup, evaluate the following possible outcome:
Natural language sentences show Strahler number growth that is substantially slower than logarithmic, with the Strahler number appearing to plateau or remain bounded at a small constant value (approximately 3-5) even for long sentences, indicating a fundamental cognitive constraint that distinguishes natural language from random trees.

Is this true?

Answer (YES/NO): NO